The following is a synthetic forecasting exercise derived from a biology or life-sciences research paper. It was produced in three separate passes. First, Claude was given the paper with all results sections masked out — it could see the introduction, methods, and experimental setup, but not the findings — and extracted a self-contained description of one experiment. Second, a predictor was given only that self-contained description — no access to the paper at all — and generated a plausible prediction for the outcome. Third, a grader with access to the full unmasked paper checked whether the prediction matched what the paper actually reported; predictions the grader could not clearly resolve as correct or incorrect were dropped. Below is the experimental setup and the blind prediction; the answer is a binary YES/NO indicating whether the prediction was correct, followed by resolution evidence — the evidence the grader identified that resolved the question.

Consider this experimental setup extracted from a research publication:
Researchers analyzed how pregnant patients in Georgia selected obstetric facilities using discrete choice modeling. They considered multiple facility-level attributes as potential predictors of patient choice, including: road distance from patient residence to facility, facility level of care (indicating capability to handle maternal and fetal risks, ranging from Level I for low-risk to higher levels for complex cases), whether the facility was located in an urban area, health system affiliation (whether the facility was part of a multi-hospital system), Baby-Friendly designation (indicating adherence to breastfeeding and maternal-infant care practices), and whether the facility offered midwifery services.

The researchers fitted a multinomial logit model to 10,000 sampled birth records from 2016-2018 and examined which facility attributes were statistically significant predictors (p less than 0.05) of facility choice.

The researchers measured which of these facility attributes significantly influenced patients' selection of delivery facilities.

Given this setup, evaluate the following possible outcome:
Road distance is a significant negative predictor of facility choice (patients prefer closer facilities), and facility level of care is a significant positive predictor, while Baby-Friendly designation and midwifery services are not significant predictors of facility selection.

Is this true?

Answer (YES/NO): NO